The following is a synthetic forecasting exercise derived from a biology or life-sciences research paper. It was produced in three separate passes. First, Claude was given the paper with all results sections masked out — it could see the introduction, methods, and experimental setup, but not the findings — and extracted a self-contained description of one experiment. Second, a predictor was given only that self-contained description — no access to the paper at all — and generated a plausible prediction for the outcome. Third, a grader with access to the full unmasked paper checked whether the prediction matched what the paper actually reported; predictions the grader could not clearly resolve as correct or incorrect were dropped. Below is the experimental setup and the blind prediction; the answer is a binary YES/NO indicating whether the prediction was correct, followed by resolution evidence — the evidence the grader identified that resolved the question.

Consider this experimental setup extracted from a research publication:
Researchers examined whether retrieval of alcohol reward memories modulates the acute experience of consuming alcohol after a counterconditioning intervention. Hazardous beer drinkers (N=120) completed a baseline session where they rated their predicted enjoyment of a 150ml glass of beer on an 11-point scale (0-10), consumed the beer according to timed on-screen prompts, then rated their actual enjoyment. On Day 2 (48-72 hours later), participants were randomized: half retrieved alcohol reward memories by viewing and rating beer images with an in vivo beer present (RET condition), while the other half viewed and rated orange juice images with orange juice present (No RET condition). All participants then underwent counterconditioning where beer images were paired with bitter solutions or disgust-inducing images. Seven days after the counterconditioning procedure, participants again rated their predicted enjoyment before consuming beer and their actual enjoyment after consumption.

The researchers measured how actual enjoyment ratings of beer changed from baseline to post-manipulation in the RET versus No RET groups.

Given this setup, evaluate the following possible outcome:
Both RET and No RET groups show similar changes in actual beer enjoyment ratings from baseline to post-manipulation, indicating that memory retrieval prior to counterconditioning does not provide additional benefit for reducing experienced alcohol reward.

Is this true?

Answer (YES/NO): YES